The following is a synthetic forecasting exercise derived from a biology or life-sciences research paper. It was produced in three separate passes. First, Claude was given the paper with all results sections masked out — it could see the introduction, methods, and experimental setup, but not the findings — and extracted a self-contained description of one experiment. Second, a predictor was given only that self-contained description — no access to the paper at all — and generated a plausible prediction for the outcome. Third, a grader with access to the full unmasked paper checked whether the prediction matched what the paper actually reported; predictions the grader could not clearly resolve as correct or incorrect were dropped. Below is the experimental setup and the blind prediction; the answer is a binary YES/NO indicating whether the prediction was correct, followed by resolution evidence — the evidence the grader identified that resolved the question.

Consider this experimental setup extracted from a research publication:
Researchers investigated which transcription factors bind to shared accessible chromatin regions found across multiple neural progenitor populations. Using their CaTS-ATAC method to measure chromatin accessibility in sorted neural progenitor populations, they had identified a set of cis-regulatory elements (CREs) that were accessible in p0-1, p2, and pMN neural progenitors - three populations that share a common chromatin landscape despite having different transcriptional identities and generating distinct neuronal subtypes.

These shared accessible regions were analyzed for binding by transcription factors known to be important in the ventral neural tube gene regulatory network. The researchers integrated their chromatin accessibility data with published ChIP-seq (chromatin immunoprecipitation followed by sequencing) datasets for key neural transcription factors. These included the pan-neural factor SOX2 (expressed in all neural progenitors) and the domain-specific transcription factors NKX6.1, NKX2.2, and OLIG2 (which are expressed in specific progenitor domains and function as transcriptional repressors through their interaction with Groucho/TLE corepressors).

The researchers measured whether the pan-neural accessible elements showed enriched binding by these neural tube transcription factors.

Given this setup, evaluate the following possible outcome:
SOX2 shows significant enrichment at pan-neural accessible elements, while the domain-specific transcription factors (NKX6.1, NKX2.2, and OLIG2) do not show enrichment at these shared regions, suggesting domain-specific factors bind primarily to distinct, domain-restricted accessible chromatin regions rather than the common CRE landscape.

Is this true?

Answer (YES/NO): NO